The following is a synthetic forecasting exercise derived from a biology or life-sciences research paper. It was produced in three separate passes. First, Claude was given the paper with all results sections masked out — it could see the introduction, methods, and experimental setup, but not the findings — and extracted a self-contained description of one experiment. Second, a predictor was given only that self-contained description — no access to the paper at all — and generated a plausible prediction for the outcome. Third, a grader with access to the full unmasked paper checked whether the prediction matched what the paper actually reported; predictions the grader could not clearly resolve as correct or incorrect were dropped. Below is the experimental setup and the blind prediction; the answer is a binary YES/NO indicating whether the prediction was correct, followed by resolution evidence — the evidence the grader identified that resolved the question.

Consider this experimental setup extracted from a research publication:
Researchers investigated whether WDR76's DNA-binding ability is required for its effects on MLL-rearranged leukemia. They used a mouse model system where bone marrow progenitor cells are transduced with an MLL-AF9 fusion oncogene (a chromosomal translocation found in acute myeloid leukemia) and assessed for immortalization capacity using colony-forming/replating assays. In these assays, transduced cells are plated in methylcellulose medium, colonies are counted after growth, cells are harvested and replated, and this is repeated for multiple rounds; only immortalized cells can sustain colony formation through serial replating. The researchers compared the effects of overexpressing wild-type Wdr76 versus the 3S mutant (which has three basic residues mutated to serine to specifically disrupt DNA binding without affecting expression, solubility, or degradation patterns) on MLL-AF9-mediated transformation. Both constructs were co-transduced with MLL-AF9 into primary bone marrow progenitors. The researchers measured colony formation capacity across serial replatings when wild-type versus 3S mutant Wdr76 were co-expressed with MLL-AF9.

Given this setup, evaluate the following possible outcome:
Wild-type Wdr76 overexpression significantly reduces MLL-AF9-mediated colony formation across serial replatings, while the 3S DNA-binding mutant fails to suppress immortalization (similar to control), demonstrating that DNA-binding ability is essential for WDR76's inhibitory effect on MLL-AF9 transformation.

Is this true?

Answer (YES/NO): NO